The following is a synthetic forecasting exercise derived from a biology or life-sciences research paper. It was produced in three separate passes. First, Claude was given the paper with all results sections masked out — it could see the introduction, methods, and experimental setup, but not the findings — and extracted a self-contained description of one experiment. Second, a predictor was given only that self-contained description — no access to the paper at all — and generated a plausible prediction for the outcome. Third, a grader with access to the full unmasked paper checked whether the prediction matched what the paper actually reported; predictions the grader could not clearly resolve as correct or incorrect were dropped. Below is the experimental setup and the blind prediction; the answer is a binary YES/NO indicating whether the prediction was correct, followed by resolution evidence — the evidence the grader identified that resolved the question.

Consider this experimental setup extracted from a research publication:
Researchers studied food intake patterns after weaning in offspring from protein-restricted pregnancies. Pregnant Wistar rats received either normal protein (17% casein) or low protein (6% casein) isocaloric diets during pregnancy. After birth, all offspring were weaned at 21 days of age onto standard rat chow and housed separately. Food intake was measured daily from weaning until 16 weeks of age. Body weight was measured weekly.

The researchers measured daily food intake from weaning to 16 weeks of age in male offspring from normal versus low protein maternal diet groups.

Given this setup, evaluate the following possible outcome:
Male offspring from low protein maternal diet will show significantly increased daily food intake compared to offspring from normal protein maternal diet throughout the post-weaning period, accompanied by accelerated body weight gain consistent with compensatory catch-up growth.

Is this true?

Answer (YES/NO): NO